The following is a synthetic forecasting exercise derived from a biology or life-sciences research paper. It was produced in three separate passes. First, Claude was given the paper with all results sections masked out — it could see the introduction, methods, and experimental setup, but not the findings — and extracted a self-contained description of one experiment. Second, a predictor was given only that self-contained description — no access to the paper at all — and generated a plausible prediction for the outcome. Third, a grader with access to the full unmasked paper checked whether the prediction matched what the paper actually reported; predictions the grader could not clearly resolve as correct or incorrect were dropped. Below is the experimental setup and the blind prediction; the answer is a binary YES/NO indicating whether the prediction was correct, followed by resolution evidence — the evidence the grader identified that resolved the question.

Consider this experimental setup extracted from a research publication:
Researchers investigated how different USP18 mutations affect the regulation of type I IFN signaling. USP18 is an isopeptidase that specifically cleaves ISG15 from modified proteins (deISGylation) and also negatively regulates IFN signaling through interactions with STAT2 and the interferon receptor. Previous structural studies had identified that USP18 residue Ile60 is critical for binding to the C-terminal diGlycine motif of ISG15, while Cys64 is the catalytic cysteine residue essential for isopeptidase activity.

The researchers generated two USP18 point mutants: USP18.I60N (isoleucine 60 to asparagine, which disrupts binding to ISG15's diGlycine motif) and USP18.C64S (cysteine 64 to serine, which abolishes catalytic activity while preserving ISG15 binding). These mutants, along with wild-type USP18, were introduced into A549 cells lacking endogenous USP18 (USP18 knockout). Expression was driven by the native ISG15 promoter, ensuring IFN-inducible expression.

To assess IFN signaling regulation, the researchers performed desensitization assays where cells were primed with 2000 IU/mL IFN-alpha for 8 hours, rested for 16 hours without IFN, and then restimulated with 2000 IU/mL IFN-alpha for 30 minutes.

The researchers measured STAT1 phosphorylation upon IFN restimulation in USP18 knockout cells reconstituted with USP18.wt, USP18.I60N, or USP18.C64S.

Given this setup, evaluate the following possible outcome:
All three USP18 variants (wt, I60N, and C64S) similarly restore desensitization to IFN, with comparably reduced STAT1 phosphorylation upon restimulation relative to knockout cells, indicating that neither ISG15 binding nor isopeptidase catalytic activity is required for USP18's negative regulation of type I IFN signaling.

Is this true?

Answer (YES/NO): NO